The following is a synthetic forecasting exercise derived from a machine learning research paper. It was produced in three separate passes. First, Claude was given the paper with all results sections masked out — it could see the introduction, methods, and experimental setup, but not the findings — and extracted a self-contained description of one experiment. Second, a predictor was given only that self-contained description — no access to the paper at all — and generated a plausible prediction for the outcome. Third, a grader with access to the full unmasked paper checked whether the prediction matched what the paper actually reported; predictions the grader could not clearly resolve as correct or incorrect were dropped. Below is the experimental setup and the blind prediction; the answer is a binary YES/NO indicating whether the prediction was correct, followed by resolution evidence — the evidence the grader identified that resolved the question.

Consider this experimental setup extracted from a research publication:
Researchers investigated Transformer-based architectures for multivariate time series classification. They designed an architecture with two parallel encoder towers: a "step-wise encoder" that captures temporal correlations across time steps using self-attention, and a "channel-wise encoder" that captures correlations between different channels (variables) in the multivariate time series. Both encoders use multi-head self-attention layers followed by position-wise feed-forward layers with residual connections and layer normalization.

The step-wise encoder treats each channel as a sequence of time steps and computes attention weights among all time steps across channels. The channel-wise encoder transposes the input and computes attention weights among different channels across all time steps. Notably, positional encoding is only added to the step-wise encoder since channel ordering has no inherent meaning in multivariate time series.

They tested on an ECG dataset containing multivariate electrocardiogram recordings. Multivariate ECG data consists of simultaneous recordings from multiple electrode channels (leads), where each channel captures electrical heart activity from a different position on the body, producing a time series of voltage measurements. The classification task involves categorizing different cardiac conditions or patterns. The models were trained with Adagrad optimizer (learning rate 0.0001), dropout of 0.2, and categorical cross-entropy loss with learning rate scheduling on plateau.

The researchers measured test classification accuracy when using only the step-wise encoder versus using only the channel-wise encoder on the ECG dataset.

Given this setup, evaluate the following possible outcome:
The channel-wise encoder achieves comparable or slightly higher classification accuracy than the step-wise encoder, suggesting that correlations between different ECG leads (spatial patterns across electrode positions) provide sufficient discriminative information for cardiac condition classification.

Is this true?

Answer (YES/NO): NO